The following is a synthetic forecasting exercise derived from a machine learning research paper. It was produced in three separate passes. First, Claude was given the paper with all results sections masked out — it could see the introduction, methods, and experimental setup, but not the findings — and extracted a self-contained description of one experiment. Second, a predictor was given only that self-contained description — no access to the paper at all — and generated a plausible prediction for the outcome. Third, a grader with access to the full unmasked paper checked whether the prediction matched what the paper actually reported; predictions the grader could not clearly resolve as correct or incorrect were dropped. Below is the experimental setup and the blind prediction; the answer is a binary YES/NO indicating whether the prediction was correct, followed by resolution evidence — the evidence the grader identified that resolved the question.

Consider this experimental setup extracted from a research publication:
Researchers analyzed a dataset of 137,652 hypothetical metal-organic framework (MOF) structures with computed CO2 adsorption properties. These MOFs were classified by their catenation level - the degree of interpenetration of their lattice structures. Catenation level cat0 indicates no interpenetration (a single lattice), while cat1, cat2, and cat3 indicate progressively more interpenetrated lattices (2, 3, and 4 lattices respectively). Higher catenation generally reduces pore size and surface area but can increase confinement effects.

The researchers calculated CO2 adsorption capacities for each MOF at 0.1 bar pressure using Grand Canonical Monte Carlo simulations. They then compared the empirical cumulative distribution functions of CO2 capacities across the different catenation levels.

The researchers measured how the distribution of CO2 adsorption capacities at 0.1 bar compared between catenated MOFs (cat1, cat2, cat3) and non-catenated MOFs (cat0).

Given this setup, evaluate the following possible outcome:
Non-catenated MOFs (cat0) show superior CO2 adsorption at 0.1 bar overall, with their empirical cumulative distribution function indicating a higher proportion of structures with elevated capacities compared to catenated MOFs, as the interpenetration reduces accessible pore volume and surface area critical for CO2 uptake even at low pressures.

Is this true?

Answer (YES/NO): NO